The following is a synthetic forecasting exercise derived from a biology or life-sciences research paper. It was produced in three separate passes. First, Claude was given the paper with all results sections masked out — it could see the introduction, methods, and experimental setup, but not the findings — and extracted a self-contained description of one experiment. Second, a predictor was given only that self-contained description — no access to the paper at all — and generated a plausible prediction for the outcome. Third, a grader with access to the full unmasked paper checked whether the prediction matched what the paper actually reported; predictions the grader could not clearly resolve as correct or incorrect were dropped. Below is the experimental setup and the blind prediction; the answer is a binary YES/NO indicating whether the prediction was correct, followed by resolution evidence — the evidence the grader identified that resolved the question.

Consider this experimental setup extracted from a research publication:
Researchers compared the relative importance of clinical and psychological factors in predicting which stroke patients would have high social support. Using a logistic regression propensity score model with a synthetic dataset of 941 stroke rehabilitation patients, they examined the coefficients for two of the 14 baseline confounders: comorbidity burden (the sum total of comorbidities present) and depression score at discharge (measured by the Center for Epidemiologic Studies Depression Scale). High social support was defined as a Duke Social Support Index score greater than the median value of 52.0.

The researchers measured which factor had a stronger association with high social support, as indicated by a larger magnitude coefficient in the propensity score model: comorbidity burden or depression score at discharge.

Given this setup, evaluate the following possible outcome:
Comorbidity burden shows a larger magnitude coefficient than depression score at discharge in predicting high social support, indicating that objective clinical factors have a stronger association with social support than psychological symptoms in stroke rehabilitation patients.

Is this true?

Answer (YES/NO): NO